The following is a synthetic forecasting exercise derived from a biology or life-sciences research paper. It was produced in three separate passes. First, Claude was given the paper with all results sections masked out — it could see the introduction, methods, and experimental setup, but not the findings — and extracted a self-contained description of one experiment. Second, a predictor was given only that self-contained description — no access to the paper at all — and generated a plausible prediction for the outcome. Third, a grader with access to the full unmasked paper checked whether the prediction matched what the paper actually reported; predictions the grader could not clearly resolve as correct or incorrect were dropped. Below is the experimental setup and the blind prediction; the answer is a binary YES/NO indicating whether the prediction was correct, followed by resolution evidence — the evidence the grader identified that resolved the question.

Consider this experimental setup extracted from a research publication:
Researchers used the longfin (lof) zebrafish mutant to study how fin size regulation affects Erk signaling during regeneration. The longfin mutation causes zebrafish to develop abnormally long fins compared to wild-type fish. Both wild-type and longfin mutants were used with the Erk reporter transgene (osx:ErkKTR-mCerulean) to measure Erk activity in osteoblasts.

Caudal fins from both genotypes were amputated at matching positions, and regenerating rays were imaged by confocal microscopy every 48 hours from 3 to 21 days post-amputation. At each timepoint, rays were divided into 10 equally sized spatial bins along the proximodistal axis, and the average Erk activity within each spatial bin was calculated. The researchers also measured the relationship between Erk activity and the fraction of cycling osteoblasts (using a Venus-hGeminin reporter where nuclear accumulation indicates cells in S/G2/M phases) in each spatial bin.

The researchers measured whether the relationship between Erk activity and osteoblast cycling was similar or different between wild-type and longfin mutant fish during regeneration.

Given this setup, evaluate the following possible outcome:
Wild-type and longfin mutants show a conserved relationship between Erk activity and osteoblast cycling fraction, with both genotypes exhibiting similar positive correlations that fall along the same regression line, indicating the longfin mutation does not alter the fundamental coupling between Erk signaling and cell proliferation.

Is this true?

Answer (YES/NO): YES